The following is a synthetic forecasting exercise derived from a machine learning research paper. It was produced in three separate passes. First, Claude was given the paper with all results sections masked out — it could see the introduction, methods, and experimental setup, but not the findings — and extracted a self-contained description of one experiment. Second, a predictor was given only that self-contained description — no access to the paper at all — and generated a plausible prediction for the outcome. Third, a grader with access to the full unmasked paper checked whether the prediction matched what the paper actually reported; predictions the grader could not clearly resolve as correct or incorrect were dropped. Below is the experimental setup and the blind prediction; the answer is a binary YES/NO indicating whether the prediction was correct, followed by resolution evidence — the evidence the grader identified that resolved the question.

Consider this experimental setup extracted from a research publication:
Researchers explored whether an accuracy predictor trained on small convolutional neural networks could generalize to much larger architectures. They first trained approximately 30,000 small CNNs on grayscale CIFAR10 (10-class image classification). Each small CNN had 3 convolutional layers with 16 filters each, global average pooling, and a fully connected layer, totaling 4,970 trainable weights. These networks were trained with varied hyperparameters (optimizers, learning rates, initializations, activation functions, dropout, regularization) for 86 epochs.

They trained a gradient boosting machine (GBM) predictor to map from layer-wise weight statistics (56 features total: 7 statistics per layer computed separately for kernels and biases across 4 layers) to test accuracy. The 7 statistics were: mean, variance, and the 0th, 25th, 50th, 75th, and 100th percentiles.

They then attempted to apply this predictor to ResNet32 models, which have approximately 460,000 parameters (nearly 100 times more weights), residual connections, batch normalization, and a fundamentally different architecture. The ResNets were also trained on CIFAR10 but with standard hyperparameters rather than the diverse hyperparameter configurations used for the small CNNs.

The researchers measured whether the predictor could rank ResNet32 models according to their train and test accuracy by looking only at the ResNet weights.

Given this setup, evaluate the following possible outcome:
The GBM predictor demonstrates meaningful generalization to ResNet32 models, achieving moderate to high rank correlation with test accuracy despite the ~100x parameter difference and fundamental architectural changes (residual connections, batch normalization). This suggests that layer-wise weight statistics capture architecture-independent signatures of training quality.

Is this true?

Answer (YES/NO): NO